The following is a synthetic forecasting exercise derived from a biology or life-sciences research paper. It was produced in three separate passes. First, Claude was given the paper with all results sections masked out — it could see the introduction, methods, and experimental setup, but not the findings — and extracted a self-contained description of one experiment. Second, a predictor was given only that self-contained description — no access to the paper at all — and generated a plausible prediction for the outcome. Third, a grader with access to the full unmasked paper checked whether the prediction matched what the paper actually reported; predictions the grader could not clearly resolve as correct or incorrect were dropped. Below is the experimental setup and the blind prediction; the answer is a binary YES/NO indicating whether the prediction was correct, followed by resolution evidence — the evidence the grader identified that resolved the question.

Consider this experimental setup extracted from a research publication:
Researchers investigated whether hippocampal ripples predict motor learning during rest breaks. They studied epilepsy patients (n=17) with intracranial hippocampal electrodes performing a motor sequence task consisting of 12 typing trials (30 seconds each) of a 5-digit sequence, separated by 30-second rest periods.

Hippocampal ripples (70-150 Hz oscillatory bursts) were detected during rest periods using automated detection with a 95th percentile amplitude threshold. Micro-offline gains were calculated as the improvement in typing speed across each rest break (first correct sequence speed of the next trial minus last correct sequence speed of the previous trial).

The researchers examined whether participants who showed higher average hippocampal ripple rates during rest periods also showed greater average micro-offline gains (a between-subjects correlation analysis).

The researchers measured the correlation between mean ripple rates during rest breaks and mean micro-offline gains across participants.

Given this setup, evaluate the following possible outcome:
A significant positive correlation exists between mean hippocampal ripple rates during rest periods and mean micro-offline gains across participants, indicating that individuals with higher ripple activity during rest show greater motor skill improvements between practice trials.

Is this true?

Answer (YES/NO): YES